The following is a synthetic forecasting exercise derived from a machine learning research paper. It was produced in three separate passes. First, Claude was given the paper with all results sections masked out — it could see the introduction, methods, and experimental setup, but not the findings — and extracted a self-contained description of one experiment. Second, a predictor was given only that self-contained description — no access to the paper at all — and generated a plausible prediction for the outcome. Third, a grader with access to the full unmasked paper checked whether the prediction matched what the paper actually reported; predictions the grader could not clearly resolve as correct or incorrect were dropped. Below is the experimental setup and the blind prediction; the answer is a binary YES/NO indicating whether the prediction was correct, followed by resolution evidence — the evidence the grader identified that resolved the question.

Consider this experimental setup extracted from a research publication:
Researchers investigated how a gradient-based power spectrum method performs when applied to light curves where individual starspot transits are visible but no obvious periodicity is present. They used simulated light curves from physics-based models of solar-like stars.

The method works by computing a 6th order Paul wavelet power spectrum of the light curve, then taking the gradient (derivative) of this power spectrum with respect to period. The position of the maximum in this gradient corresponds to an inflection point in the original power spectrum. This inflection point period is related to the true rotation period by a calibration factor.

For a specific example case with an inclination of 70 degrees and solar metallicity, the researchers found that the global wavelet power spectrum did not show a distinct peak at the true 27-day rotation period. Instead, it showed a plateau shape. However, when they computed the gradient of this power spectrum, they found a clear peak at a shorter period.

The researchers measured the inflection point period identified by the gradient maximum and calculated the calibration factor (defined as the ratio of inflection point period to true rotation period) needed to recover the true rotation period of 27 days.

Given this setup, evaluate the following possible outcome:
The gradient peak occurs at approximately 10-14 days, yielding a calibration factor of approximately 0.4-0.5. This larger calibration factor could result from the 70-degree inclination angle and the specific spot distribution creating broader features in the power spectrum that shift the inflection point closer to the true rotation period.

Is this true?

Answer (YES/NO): NO